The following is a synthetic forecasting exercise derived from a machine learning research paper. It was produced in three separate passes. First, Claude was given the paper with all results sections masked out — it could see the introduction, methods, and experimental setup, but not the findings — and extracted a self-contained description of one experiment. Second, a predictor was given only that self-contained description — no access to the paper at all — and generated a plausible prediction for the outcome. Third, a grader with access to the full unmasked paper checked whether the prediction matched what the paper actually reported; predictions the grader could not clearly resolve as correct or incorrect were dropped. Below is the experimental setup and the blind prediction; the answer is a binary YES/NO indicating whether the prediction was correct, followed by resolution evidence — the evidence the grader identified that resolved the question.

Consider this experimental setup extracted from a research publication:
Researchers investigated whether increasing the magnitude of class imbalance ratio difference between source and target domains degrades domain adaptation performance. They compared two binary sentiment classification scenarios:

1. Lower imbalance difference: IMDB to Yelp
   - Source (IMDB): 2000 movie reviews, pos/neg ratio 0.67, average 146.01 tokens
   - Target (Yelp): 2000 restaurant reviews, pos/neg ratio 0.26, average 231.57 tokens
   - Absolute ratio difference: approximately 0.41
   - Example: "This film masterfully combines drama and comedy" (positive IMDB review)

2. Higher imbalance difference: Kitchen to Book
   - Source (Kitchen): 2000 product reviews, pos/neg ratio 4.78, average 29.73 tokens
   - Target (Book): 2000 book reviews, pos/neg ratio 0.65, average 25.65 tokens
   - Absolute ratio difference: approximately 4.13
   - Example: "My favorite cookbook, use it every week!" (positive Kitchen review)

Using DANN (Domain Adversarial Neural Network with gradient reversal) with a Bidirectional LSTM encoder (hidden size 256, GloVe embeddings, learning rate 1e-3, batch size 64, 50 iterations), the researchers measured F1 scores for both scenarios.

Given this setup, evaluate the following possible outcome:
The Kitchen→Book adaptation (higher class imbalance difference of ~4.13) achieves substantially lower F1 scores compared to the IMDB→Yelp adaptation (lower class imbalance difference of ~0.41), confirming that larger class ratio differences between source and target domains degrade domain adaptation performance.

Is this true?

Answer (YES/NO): NO